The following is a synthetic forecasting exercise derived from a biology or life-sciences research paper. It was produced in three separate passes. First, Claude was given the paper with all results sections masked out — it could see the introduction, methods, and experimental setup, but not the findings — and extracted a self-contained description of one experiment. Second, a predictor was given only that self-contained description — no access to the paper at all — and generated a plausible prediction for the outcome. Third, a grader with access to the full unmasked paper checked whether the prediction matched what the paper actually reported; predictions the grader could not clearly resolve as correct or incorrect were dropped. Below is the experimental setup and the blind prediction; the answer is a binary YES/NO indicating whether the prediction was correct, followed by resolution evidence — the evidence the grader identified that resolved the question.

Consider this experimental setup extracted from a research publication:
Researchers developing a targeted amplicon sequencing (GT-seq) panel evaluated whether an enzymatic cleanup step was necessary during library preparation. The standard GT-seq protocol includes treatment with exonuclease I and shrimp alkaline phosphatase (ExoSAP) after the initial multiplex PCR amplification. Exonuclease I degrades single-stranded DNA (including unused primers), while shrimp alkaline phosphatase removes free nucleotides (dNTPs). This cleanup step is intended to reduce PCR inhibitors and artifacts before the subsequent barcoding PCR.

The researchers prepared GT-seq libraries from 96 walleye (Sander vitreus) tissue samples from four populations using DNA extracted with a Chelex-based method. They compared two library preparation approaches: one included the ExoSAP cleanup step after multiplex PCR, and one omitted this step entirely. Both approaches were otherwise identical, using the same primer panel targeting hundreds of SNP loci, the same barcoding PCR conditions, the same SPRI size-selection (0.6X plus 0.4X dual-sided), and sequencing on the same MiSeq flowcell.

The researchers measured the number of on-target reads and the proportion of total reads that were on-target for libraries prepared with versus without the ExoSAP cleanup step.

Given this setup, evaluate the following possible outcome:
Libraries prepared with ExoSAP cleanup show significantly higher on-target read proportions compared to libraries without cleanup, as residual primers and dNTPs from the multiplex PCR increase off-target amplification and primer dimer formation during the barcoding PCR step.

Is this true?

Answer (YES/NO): NO